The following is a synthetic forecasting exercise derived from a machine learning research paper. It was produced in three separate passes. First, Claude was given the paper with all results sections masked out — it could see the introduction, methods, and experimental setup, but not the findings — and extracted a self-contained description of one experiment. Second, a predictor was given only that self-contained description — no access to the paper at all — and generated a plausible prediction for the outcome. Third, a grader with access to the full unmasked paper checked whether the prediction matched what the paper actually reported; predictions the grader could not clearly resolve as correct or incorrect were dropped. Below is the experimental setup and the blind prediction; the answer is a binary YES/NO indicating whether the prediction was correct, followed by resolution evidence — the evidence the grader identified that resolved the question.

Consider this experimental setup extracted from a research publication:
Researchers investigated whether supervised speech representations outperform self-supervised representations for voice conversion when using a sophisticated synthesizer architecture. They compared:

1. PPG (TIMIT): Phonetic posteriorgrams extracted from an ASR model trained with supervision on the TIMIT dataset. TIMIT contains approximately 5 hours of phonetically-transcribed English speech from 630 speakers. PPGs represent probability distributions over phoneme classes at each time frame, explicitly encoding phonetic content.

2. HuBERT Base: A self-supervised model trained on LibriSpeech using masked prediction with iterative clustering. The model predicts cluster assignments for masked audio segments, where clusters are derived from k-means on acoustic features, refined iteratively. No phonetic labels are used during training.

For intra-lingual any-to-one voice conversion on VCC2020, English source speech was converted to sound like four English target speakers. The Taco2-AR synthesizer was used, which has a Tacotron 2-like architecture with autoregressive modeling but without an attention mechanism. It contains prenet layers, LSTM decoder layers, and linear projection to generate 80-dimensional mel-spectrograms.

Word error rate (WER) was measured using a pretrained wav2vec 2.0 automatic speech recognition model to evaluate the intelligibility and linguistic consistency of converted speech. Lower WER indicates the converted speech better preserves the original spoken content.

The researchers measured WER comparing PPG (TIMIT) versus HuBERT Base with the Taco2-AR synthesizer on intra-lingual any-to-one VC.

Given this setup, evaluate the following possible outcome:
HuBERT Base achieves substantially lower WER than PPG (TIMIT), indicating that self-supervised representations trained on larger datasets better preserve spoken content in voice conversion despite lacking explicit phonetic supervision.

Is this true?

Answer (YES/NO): YES